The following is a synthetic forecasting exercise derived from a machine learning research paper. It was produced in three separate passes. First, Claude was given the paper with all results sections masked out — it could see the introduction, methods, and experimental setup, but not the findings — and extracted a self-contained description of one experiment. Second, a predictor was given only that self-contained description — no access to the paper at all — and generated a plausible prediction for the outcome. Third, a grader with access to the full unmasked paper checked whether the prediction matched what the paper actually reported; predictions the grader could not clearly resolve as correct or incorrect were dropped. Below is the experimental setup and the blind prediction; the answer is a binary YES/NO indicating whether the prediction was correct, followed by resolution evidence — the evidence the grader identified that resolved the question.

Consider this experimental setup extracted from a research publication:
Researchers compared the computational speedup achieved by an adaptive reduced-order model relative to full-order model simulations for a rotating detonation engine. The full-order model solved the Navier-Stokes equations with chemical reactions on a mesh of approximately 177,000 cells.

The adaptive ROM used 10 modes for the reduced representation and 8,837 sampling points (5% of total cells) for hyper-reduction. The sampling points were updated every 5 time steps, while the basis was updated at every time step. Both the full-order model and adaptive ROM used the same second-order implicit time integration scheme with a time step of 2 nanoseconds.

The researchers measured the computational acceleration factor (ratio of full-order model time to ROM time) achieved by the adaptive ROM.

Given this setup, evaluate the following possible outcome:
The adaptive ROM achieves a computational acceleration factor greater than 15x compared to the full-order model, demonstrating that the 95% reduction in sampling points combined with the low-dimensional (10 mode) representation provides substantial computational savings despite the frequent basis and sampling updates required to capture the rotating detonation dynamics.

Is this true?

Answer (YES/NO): NO